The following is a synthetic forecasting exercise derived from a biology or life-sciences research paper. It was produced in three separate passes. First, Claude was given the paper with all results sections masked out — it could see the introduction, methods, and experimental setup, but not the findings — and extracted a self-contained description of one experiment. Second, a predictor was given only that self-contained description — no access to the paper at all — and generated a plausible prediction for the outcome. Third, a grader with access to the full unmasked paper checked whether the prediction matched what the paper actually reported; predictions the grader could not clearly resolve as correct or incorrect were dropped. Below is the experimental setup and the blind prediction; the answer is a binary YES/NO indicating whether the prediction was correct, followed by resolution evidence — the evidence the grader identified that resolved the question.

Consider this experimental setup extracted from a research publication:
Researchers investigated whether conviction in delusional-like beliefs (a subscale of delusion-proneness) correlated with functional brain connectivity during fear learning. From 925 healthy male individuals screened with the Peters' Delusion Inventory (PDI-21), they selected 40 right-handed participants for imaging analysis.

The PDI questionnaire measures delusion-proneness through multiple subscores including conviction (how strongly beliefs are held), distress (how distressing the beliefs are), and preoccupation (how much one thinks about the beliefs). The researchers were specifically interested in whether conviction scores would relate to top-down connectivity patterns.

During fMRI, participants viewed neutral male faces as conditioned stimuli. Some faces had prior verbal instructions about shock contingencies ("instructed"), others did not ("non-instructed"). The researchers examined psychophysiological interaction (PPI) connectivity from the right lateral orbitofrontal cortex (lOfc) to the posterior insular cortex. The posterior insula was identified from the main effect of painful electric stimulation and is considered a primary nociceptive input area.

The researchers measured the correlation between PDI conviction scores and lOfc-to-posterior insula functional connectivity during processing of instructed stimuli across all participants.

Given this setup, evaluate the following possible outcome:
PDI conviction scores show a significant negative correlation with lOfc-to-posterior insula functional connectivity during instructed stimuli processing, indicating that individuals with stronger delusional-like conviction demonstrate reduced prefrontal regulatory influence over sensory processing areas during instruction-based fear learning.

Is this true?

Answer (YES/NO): NO